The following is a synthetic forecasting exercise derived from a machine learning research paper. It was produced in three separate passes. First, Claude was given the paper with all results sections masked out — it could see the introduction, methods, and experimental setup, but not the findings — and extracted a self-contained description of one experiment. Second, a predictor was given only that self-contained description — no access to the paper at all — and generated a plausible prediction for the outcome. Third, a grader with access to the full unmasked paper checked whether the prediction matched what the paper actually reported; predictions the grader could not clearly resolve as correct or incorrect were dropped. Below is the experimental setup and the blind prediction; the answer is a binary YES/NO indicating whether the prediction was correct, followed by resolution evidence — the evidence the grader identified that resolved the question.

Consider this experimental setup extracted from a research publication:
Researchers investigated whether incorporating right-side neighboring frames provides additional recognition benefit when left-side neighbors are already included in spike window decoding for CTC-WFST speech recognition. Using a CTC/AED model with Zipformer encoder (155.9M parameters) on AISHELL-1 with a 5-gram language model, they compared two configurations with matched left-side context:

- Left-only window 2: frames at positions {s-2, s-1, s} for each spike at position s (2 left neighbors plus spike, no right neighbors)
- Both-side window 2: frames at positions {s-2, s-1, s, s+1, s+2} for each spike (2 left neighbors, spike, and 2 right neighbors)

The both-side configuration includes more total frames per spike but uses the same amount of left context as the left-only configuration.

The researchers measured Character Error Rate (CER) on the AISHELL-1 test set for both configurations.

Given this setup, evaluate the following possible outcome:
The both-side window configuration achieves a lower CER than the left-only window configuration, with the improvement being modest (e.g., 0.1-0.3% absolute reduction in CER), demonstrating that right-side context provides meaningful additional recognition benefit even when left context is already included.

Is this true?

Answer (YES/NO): YES